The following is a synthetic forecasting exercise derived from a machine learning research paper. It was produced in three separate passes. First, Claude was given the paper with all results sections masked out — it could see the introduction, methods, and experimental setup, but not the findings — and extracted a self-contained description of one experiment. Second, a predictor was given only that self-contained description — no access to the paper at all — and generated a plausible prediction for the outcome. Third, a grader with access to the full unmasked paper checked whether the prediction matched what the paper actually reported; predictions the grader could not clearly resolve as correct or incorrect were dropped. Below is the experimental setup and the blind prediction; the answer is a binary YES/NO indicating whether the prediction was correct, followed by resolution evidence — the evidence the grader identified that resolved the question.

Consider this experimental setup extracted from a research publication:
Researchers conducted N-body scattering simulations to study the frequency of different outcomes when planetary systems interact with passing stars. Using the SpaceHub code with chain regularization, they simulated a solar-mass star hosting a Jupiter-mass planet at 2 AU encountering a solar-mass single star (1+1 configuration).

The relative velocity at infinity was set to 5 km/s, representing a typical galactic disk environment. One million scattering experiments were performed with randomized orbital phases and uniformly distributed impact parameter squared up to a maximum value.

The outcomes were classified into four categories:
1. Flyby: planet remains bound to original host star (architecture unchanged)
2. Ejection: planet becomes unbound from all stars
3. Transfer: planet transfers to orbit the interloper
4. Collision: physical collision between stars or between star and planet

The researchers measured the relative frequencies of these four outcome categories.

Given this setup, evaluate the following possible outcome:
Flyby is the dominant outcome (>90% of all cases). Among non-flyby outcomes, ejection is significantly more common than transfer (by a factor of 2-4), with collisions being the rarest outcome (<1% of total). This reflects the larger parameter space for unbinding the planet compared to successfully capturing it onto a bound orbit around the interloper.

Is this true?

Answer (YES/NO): NO